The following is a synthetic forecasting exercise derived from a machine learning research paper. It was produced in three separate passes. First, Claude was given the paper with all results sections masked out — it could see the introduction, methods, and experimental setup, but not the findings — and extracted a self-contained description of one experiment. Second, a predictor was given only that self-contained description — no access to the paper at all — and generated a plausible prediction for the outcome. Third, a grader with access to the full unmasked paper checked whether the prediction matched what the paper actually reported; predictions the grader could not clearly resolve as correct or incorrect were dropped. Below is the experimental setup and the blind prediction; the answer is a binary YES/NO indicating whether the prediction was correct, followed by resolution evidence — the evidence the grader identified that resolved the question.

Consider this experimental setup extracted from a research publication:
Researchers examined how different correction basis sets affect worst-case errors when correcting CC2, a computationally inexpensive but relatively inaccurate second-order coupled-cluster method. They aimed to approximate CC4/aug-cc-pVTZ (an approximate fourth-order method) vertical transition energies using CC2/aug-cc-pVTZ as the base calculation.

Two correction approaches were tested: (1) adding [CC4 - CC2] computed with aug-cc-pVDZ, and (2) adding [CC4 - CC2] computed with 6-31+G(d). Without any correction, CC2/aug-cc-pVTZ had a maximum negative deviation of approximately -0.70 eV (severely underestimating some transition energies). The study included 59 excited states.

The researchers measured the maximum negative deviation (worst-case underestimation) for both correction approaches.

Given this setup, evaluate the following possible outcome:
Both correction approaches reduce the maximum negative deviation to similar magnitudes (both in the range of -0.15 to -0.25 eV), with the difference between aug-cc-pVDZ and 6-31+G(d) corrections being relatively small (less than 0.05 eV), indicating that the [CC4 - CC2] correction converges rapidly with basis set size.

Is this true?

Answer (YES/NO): NO